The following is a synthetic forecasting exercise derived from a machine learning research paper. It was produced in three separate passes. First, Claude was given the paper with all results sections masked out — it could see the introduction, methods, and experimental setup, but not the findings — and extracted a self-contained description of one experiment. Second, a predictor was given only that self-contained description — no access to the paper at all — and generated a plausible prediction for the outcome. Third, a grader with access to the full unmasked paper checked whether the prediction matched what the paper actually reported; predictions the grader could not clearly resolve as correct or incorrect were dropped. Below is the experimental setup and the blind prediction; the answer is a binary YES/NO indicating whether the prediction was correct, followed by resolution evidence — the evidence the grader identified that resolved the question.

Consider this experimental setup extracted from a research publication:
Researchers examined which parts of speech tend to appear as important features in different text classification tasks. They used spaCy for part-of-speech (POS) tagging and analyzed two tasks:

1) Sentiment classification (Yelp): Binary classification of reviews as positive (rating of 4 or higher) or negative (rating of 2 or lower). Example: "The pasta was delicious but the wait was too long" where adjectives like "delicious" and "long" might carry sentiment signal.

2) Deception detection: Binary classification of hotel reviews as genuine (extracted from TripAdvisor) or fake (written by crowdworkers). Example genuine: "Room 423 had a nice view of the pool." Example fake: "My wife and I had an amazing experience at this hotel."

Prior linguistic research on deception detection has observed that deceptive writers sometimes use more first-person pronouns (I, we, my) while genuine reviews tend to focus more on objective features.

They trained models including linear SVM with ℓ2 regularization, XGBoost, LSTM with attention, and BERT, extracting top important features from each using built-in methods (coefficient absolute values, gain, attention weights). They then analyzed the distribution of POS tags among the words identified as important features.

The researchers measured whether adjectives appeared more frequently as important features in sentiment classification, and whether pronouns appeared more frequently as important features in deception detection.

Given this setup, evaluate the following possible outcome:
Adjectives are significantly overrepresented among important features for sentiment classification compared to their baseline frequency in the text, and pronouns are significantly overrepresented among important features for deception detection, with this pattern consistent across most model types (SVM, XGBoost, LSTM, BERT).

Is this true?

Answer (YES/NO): NO